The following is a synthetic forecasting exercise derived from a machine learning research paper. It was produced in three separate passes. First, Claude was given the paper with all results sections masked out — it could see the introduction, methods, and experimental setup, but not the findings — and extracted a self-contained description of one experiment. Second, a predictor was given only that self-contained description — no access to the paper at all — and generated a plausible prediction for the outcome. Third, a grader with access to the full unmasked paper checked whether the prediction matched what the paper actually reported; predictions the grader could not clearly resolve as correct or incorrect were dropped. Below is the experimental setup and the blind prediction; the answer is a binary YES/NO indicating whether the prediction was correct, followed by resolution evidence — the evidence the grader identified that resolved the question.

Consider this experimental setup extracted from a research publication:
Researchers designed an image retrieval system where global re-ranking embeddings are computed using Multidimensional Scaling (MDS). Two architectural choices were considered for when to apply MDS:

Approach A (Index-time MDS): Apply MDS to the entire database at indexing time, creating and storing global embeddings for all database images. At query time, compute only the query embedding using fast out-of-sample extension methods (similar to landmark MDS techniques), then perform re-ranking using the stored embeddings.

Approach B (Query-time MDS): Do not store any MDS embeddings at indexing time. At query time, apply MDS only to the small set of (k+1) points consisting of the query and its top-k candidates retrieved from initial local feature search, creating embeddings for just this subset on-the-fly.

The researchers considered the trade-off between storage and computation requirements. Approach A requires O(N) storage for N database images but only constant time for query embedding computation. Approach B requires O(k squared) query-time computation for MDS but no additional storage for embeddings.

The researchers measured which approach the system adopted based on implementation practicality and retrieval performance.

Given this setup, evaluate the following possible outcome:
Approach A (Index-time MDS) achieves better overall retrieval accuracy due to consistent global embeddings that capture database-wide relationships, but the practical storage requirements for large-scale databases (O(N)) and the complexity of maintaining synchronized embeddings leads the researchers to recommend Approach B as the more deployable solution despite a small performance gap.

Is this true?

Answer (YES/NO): NO